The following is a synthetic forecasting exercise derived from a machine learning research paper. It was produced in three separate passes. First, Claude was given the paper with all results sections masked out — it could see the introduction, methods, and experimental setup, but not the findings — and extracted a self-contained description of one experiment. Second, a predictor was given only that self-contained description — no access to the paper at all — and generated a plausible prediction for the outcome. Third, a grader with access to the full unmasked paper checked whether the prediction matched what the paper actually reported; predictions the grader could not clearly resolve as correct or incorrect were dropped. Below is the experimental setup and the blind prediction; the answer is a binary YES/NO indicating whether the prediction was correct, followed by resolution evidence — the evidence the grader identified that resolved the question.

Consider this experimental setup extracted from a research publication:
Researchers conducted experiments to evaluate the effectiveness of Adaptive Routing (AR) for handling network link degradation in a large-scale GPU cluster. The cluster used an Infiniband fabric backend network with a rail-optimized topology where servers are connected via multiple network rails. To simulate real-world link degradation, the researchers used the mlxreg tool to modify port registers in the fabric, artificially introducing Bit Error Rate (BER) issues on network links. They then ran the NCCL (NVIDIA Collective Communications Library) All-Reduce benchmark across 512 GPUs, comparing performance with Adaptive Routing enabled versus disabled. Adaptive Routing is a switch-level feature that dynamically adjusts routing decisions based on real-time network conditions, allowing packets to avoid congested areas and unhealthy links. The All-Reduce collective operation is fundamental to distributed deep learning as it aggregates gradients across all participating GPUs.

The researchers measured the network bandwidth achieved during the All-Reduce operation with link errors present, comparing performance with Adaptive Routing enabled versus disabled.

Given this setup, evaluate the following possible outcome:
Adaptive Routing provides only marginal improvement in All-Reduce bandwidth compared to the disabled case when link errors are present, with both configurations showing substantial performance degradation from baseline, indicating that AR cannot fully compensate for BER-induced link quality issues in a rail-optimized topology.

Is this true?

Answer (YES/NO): NO